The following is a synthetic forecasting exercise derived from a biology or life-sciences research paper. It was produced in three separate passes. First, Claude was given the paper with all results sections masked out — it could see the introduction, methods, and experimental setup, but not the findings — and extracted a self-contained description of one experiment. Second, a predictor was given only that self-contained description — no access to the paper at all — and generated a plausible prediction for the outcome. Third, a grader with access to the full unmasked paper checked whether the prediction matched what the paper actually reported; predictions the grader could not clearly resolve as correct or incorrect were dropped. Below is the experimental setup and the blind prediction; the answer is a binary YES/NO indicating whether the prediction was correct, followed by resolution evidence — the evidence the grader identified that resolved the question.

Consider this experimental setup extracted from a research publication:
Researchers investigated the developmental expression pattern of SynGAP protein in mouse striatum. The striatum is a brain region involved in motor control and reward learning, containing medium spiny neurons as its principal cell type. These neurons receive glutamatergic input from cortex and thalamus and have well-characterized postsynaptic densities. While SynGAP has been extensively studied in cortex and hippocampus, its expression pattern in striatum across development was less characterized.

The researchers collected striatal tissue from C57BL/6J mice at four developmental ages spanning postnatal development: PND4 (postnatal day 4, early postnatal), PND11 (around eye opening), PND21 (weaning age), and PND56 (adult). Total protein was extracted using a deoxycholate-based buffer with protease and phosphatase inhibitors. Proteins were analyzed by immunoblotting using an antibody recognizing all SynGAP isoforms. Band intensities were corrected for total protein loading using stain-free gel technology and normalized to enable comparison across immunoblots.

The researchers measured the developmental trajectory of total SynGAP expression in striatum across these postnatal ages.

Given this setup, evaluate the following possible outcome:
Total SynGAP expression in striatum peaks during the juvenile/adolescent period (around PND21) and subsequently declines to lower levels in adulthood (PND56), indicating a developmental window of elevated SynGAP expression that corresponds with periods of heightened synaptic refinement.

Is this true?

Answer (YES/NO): NO